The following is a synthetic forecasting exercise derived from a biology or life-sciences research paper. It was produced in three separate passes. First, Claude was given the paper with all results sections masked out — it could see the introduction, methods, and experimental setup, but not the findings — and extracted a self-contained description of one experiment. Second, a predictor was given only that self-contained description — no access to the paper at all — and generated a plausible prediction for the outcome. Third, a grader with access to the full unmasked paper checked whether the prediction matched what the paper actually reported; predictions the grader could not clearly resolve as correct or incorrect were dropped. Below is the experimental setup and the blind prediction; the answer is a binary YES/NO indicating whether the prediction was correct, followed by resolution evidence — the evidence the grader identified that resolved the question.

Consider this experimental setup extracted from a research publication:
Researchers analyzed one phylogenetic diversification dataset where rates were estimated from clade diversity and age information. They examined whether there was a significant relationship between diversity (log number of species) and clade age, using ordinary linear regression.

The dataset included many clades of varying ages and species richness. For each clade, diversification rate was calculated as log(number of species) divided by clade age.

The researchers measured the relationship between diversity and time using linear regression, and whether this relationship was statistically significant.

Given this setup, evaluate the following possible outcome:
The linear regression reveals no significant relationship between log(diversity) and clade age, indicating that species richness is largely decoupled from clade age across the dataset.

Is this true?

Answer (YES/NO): NO